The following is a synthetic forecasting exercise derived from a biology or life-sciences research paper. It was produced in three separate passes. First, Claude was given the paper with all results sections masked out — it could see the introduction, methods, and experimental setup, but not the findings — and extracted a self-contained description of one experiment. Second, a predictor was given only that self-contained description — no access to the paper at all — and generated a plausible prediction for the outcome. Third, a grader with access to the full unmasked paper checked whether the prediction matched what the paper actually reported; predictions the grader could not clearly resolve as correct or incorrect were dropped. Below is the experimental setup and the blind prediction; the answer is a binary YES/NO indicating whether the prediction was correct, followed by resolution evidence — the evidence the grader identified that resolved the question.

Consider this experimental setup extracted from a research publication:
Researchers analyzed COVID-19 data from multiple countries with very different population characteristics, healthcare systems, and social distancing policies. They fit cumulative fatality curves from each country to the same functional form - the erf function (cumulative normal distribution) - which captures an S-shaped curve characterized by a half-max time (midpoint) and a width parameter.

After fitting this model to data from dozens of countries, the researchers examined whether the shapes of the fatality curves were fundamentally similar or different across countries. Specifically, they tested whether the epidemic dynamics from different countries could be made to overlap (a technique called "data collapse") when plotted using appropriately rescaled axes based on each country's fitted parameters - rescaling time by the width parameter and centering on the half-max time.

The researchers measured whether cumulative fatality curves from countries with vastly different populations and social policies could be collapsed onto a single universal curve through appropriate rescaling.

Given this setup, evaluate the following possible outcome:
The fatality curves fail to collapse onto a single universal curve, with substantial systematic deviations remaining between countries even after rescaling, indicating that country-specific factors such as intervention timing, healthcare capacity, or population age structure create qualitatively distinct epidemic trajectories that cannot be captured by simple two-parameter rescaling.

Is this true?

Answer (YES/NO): NO